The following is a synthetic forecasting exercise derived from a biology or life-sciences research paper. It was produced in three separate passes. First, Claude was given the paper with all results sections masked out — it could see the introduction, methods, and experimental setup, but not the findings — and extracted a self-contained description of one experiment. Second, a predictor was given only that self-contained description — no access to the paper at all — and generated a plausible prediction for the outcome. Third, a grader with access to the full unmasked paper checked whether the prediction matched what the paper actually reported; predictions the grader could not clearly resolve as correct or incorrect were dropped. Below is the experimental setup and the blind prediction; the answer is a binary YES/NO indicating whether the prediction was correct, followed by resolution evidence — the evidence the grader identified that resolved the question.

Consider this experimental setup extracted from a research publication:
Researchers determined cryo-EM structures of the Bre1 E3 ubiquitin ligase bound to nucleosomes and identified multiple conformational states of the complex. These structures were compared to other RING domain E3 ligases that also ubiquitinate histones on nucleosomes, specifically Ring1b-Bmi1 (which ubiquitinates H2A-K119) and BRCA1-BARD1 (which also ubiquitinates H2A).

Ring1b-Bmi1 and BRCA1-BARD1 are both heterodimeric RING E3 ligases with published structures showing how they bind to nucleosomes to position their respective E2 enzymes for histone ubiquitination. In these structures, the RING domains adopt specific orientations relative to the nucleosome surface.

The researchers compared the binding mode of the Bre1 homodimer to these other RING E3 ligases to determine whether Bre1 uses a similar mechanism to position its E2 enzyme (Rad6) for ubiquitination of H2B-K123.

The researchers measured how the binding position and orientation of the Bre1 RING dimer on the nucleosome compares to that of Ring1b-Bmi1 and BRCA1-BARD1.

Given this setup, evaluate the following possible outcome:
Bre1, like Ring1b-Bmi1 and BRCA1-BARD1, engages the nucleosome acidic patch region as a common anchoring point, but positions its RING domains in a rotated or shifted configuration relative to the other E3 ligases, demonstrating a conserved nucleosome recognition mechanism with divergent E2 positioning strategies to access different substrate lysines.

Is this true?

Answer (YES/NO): YES